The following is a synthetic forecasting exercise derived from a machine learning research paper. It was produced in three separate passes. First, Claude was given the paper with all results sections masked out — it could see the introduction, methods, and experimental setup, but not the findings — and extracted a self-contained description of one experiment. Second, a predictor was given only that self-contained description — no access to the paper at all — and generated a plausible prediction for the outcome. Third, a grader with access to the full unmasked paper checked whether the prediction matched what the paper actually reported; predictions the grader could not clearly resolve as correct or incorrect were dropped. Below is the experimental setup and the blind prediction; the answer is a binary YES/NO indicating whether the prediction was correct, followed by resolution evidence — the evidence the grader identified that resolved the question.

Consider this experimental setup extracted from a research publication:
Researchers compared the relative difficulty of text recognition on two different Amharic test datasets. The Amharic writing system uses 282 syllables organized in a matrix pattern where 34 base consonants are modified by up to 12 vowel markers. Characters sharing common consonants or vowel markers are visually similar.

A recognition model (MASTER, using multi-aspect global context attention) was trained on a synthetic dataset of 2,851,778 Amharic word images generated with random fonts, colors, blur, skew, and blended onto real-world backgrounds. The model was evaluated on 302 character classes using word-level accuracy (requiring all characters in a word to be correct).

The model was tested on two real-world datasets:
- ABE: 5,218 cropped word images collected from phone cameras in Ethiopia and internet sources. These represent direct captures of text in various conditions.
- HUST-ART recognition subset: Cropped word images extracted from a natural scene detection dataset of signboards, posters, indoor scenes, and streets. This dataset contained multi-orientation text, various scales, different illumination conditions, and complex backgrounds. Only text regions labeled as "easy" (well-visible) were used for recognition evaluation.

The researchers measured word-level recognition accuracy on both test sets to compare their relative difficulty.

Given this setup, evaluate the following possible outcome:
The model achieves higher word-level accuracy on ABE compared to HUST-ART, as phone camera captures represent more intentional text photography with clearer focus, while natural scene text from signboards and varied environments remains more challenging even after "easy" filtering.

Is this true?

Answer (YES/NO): NO